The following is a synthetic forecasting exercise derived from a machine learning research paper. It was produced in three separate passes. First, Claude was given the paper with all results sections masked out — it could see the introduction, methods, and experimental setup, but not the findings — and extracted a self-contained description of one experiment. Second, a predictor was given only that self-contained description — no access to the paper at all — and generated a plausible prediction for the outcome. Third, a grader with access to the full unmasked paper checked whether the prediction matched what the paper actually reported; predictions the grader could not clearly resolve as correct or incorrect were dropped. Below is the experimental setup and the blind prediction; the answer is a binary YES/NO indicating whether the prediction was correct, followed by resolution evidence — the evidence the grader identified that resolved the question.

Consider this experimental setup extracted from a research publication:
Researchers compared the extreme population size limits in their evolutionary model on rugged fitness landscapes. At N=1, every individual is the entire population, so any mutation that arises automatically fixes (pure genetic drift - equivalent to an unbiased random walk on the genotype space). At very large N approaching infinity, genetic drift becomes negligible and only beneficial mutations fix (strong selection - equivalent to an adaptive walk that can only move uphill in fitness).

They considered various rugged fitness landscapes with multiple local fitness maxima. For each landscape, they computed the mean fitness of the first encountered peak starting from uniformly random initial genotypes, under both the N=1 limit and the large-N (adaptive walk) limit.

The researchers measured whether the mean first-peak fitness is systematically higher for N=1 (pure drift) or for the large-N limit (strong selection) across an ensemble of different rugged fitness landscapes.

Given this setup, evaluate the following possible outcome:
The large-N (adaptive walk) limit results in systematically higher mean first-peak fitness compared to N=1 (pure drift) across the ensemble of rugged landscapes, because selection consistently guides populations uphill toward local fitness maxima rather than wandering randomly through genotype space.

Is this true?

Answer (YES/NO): YES